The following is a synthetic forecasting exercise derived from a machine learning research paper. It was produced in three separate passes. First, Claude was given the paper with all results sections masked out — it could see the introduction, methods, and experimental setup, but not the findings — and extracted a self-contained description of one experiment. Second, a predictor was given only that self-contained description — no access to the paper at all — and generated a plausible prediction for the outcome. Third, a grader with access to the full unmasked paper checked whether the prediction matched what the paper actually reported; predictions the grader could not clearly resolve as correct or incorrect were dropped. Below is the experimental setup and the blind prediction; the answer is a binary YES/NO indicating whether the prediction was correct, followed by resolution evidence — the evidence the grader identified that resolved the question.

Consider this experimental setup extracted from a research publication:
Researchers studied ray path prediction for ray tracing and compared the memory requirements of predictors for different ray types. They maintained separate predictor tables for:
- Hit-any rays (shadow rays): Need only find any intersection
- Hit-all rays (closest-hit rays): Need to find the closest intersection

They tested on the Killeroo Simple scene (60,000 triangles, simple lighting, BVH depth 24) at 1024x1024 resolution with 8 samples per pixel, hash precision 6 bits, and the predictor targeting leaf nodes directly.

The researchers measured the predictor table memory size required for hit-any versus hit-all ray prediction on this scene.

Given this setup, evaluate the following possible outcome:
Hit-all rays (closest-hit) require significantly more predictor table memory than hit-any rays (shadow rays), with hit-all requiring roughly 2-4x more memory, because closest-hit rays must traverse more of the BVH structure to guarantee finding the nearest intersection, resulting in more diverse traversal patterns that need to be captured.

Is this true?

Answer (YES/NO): NO